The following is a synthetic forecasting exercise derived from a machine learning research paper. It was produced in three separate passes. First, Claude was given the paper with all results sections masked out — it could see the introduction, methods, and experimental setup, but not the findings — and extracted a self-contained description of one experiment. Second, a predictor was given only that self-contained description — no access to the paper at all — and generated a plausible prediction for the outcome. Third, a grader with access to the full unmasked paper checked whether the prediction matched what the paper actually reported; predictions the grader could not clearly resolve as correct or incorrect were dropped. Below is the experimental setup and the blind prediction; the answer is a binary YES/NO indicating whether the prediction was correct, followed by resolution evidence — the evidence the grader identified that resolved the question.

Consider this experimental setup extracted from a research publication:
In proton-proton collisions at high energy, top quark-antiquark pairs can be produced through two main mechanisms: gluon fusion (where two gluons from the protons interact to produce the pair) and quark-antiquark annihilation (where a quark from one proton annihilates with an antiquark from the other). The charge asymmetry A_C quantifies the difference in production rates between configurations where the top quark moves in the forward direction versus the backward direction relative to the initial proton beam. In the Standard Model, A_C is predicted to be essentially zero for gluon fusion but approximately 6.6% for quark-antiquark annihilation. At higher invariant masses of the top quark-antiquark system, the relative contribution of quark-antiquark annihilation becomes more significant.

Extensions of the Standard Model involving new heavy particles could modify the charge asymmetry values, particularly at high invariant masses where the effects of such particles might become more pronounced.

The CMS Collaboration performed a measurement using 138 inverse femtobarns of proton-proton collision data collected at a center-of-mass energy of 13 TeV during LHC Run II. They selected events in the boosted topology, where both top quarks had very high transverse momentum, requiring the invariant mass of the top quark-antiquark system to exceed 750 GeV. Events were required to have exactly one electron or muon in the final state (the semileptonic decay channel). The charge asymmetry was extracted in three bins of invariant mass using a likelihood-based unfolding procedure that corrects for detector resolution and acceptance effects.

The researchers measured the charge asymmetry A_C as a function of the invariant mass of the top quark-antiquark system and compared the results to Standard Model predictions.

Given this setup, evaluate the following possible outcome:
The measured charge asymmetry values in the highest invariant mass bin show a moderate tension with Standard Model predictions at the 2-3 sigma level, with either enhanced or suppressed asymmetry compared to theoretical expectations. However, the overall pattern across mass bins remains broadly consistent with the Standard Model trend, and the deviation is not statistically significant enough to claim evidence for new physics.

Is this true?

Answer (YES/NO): NO